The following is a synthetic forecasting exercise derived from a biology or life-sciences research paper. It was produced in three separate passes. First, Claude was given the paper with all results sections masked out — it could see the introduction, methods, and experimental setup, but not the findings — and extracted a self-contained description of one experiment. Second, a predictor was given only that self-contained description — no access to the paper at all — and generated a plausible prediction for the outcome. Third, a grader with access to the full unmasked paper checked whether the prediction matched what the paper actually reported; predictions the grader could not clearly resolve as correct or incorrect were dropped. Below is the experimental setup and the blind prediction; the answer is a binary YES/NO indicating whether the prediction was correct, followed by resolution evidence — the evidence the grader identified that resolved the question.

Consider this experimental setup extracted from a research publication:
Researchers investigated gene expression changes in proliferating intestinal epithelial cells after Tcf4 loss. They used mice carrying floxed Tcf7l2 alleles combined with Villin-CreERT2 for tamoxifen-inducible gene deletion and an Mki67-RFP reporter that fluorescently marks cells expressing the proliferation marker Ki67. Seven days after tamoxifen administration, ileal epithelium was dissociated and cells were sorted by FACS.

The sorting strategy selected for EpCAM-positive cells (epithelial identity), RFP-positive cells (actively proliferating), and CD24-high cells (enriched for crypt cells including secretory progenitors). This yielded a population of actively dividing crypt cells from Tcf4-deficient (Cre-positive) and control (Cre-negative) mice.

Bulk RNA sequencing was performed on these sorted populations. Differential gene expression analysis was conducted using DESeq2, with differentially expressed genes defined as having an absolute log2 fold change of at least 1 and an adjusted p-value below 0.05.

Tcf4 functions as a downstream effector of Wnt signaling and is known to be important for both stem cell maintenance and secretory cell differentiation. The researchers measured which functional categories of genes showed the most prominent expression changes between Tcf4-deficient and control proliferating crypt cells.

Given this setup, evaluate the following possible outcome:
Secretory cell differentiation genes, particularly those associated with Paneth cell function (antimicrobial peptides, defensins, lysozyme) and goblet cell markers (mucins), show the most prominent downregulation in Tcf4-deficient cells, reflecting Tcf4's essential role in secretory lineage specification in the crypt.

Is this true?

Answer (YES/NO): NO